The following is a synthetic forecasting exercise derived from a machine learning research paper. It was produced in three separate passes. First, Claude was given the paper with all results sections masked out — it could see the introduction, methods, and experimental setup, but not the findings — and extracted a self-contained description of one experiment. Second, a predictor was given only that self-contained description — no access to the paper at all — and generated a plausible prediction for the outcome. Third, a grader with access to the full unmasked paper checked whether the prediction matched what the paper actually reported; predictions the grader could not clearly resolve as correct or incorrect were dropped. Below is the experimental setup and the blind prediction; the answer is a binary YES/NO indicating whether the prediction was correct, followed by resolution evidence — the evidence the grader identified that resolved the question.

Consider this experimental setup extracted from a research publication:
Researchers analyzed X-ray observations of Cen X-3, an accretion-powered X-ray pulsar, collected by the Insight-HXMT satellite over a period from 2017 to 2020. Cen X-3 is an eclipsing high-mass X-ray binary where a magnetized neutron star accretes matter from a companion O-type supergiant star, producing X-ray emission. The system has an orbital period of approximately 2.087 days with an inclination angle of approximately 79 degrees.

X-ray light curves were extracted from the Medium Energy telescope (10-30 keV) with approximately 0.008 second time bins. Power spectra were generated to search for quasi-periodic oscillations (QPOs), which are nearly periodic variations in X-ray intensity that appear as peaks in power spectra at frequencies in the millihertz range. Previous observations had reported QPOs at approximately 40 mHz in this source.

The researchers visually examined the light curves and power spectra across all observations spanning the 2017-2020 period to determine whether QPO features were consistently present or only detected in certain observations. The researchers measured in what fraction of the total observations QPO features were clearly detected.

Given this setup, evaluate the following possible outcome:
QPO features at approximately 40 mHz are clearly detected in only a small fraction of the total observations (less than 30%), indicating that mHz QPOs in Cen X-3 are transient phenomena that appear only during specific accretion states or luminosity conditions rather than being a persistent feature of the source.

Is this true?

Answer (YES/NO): YES